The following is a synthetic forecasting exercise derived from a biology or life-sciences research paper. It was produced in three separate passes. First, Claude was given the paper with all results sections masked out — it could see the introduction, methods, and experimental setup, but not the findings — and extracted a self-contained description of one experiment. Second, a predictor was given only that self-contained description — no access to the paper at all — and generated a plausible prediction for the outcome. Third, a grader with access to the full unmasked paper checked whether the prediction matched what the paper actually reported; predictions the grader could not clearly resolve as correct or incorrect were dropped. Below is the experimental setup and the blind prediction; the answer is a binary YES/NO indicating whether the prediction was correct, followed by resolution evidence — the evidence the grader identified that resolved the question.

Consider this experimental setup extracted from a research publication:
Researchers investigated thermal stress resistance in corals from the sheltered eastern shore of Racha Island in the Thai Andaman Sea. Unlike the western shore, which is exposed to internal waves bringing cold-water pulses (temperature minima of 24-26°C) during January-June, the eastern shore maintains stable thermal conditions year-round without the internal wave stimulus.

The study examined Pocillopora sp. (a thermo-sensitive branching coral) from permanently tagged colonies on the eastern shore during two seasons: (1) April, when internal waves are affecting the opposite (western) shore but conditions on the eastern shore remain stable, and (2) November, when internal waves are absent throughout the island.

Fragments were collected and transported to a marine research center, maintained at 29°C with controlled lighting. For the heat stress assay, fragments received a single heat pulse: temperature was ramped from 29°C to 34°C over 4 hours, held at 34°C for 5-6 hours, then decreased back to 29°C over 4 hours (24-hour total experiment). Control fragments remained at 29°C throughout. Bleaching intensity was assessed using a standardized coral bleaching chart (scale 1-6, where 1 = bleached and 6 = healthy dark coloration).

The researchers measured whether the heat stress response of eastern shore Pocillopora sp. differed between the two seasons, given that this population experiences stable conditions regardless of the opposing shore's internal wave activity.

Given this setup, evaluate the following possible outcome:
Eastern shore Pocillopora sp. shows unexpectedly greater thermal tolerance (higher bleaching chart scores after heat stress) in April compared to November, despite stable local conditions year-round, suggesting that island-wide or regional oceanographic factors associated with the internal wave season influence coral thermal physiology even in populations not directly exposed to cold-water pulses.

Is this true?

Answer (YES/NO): NO